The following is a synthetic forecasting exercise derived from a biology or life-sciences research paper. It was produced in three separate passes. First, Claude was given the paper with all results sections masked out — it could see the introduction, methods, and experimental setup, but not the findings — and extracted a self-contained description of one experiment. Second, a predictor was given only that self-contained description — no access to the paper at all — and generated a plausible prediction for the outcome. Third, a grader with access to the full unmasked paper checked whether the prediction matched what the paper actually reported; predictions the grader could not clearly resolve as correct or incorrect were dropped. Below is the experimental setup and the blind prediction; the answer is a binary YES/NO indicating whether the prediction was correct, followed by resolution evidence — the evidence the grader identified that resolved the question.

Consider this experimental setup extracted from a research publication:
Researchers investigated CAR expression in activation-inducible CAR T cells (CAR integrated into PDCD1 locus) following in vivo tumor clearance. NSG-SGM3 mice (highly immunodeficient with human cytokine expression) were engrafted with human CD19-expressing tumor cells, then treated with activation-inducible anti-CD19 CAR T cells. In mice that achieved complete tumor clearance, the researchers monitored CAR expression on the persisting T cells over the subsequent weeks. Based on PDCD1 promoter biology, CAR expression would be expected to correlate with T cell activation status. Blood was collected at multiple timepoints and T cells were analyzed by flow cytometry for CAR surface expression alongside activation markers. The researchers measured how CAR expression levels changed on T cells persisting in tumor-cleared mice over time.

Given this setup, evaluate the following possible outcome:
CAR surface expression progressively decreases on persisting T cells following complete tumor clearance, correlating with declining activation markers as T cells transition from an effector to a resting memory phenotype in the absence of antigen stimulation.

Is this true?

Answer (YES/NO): YES